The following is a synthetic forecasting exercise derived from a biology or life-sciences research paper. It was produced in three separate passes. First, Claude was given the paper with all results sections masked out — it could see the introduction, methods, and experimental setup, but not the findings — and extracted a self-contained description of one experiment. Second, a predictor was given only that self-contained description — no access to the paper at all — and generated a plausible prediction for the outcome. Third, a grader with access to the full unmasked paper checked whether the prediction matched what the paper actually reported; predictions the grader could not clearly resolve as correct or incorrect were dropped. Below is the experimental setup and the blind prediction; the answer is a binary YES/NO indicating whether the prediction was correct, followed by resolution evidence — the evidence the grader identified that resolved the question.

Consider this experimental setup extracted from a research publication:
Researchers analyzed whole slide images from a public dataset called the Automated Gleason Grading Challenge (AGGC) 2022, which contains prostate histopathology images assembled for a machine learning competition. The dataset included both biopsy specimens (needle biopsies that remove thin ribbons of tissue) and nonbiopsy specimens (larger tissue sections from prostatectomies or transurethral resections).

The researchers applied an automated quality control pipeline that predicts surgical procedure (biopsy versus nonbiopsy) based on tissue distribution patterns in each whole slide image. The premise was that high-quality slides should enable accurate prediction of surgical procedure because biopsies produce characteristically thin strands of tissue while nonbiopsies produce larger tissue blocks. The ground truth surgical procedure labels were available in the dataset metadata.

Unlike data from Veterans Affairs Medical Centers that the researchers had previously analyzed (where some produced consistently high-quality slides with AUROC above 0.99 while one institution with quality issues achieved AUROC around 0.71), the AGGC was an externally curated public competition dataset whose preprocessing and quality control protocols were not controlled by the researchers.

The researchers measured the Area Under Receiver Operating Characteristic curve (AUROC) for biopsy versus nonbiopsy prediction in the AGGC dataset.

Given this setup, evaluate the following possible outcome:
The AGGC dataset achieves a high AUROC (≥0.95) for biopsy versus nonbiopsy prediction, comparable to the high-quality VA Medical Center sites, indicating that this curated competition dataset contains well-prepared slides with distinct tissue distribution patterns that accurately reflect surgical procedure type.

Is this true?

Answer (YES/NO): YES